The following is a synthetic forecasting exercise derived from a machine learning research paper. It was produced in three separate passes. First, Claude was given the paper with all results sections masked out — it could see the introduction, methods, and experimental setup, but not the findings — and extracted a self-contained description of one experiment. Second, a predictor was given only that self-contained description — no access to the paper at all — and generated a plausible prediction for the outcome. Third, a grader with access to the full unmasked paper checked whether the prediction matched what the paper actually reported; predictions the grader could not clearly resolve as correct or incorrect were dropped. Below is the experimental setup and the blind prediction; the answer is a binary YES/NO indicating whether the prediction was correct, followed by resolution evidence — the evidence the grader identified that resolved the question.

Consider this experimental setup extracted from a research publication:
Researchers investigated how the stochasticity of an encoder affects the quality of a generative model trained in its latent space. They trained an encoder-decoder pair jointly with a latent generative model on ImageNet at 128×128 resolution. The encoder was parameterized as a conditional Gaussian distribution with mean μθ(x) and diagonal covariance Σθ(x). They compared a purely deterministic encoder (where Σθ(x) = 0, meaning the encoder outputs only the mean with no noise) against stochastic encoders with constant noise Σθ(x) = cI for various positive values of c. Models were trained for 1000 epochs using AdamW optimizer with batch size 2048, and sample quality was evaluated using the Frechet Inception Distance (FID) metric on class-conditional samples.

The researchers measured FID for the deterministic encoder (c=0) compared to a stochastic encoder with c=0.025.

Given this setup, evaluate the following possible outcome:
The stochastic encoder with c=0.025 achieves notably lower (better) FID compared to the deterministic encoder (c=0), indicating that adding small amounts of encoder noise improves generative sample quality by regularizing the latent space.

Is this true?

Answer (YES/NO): YES